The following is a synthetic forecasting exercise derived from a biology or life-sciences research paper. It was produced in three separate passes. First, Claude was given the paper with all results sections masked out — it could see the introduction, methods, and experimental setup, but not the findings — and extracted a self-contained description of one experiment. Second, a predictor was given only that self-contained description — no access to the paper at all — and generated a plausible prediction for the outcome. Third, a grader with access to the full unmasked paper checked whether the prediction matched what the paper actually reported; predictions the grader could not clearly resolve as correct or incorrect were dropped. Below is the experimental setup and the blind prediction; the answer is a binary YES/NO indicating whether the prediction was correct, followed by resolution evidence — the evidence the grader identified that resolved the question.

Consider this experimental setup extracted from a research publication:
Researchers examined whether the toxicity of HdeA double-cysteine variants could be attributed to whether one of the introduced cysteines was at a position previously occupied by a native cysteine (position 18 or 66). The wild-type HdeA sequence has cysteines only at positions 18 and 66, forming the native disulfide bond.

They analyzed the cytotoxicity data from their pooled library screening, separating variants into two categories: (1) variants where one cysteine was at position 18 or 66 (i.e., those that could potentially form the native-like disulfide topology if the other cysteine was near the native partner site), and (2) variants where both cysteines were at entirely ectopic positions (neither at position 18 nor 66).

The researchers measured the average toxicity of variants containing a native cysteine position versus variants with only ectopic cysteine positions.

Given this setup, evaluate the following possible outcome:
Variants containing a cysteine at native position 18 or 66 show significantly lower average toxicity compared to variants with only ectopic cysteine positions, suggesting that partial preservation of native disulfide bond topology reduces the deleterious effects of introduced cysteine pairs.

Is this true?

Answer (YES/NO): NO